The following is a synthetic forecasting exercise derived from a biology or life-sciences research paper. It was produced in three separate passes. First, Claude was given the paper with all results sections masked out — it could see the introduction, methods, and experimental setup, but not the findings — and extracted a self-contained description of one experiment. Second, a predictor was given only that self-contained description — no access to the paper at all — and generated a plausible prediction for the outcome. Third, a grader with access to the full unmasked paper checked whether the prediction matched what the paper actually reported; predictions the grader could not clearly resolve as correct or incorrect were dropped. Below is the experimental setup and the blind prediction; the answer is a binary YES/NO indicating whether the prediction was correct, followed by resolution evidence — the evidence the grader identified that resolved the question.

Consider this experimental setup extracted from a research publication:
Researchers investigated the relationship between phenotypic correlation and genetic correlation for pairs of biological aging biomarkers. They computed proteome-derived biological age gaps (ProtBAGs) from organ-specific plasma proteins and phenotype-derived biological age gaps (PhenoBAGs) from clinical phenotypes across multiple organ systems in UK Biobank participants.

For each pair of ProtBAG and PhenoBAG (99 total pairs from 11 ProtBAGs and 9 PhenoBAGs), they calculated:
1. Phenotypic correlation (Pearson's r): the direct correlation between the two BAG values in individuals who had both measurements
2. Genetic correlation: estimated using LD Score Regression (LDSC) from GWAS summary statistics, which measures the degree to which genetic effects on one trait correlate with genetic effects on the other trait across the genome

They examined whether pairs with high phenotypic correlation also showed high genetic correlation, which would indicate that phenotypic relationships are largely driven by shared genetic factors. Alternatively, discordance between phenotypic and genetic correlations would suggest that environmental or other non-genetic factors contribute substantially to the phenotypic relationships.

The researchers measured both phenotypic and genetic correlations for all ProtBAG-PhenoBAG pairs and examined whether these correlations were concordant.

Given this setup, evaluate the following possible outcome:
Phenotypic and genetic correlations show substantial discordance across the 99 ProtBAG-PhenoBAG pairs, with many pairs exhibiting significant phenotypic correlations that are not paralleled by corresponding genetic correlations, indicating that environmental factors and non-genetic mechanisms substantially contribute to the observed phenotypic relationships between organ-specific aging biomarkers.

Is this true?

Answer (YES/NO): NO